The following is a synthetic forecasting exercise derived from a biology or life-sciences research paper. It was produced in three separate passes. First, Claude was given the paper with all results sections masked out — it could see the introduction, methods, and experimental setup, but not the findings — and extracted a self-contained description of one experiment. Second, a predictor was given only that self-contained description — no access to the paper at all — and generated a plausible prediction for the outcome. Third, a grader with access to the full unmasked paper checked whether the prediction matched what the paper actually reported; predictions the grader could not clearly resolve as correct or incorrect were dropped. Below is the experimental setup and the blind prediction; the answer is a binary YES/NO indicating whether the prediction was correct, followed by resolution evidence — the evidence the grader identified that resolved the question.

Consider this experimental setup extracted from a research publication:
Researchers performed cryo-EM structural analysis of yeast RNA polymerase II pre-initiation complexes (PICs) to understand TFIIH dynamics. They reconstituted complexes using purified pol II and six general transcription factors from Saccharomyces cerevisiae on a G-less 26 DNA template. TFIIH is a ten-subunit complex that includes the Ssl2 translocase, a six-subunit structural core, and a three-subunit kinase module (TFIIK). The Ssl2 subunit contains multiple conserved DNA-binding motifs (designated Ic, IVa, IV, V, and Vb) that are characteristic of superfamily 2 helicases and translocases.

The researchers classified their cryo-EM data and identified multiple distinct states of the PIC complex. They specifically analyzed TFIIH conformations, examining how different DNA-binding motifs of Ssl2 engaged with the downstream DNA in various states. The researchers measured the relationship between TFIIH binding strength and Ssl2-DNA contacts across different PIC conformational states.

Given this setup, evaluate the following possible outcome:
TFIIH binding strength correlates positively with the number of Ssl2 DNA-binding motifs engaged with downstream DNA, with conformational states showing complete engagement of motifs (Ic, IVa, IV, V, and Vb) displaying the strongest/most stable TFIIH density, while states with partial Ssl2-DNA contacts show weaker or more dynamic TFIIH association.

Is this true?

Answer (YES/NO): YES